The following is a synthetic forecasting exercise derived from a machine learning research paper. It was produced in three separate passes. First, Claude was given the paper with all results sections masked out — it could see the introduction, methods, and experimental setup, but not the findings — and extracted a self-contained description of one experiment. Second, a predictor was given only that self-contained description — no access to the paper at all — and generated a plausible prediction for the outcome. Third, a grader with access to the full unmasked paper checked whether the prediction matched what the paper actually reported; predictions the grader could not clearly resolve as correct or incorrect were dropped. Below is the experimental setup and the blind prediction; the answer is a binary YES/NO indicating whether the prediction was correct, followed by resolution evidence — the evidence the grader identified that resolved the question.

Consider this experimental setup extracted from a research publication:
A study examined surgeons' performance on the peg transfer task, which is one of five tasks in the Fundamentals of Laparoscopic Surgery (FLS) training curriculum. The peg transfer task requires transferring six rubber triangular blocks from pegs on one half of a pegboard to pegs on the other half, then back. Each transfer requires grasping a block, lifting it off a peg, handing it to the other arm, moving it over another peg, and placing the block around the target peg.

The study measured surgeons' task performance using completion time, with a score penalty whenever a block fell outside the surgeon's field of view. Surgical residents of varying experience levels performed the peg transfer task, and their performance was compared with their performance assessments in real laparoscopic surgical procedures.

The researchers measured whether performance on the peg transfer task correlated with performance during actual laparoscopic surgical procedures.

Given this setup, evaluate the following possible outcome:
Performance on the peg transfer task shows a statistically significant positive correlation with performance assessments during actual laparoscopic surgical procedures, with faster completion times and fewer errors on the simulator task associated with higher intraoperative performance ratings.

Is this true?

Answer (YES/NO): YES